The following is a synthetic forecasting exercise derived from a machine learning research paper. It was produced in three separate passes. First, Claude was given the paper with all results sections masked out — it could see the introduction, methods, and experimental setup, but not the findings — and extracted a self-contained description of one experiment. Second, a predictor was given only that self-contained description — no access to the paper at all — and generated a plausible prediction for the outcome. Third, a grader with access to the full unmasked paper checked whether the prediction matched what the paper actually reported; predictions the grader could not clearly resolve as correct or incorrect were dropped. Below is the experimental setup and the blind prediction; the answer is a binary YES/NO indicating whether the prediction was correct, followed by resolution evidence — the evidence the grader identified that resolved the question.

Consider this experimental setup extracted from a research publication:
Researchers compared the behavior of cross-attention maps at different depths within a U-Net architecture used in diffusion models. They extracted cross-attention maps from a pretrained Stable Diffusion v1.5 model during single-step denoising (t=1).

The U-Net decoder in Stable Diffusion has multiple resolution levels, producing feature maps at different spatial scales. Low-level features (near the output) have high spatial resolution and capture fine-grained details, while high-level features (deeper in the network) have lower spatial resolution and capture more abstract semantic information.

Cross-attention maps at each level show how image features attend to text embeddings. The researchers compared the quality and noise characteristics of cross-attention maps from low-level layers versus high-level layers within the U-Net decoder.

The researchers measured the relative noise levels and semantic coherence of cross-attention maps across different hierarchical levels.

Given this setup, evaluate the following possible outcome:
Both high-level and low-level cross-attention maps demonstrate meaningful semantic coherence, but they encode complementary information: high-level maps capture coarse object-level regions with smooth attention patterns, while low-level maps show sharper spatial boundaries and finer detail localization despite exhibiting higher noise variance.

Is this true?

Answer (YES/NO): NO